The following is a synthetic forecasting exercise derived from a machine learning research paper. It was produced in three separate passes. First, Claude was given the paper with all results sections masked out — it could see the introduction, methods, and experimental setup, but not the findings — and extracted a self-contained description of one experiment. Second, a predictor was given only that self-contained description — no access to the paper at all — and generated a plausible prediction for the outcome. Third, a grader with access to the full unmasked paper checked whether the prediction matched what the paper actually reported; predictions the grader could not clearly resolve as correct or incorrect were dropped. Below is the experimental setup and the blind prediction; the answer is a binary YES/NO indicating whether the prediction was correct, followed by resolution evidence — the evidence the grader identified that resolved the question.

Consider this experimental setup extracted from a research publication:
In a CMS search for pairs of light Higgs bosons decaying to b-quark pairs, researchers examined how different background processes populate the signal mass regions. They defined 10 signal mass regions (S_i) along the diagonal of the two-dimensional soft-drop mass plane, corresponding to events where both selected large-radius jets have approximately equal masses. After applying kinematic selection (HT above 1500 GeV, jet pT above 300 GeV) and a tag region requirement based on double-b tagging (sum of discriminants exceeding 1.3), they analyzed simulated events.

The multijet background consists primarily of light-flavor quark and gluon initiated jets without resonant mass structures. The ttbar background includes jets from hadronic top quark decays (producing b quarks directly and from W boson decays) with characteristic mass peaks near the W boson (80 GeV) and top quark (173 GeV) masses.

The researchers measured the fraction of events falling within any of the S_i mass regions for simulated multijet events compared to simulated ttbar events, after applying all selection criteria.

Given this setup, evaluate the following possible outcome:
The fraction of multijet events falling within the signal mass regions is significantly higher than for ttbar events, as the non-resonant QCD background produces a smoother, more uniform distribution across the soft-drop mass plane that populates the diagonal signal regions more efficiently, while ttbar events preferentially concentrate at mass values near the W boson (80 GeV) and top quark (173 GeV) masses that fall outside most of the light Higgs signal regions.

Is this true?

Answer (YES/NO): NO